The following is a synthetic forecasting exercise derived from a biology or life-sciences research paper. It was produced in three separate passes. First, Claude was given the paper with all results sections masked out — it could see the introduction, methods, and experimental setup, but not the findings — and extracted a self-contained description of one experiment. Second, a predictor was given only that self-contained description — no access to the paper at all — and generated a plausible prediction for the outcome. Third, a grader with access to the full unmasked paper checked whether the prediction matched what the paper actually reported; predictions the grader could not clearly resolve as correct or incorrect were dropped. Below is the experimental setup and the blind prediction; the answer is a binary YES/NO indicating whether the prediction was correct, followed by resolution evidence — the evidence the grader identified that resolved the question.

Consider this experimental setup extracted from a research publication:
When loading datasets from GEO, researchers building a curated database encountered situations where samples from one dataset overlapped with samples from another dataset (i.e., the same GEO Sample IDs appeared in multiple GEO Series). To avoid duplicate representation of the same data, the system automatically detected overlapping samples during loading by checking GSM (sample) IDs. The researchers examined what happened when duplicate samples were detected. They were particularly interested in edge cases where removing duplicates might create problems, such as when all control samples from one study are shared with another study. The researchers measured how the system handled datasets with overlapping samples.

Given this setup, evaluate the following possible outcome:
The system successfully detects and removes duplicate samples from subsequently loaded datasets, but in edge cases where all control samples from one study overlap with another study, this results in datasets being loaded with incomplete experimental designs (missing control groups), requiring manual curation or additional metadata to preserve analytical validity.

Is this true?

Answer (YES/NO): YES